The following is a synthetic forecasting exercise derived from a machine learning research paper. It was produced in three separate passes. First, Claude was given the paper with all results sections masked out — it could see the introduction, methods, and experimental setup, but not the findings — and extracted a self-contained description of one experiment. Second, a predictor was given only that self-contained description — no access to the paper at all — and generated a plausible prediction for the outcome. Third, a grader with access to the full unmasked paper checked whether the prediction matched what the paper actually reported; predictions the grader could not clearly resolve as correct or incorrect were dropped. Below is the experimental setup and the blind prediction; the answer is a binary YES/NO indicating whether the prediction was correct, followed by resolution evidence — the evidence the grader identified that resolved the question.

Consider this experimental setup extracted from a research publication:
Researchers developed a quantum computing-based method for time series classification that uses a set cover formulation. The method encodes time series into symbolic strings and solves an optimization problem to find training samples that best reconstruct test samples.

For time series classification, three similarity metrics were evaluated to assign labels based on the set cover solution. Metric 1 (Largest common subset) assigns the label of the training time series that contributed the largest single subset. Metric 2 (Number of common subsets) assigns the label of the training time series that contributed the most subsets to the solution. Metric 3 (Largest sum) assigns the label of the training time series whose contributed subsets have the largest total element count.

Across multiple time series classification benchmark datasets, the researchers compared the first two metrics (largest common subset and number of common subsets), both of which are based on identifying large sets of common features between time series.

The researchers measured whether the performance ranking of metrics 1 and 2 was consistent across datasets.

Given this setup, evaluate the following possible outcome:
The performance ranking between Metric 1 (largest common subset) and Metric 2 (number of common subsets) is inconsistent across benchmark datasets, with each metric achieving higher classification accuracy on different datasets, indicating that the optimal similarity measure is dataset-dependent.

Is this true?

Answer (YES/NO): YES